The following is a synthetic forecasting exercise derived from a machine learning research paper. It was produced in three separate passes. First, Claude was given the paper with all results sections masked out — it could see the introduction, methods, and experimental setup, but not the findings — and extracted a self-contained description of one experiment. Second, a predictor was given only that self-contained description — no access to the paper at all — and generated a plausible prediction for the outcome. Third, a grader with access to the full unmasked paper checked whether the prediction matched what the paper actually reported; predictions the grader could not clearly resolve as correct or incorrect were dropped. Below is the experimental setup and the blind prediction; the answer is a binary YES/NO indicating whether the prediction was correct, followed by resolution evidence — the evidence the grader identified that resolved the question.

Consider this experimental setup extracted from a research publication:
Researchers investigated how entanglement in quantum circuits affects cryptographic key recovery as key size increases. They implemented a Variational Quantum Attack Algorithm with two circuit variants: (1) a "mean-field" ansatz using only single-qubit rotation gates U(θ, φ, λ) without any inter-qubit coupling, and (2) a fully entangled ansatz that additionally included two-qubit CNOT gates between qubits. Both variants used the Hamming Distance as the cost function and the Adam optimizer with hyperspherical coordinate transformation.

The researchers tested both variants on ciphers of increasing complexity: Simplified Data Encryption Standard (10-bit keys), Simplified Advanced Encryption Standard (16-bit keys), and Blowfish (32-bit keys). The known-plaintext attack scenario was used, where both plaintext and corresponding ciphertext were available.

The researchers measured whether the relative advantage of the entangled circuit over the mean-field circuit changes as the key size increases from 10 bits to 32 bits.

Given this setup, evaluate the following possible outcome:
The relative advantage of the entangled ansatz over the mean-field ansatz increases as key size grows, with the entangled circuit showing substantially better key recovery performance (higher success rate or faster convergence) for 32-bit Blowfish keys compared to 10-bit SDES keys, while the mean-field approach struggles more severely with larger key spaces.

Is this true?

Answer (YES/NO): YES